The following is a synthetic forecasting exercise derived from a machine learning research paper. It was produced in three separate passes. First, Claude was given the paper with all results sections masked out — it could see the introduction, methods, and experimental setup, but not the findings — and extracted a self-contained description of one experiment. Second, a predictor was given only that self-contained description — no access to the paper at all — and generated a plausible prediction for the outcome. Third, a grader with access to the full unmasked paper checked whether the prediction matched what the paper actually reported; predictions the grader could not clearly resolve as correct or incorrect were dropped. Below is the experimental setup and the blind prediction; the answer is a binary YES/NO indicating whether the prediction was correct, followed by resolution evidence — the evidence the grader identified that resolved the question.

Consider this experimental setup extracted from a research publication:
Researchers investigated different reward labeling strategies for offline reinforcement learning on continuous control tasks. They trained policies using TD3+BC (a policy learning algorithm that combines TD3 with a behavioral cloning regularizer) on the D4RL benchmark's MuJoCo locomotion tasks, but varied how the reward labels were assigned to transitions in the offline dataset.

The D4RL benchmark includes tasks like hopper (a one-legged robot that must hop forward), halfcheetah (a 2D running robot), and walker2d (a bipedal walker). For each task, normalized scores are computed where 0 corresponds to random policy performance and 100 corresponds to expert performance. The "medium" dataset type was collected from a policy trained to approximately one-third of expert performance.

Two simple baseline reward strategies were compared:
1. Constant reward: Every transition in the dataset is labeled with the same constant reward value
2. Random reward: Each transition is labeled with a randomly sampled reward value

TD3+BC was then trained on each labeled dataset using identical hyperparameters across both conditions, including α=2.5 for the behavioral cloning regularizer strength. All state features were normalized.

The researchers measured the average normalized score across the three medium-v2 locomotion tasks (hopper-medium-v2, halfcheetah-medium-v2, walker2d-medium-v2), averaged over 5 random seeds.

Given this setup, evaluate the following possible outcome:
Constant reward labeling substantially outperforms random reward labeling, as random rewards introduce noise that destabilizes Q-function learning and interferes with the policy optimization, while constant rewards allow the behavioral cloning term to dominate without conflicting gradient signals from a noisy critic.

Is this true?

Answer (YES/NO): NO